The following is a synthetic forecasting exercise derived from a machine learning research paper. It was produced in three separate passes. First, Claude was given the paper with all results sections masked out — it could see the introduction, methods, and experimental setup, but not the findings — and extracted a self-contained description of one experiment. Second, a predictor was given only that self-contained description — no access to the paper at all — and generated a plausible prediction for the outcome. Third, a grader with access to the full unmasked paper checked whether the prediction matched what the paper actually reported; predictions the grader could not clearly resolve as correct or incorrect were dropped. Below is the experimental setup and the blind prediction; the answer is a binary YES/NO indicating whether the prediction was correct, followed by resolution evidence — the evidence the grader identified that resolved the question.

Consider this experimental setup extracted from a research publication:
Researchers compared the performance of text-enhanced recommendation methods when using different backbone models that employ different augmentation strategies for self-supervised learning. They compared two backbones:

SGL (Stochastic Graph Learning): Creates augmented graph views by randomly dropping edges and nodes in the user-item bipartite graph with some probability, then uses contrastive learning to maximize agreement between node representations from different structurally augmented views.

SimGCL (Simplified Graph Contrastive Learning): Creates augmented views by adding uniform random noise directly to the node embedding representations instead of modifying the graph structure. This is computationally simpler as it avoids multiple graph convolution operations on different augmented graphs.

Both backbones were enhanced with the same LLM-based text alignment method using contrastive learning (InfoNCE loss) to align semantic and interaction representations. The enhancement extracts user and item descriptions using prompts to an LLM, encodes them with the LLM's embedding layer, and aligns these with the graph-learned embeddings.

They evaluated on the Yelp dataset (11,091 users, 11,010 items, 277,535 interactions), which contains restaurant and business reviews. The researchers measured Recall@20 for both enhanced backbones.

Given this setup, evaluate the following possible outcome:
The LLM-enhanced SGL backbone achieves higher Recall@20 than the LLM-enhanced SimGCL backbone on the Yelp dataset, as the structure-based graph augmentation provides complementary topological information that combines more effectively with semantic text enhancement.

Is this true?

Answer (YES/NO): NO